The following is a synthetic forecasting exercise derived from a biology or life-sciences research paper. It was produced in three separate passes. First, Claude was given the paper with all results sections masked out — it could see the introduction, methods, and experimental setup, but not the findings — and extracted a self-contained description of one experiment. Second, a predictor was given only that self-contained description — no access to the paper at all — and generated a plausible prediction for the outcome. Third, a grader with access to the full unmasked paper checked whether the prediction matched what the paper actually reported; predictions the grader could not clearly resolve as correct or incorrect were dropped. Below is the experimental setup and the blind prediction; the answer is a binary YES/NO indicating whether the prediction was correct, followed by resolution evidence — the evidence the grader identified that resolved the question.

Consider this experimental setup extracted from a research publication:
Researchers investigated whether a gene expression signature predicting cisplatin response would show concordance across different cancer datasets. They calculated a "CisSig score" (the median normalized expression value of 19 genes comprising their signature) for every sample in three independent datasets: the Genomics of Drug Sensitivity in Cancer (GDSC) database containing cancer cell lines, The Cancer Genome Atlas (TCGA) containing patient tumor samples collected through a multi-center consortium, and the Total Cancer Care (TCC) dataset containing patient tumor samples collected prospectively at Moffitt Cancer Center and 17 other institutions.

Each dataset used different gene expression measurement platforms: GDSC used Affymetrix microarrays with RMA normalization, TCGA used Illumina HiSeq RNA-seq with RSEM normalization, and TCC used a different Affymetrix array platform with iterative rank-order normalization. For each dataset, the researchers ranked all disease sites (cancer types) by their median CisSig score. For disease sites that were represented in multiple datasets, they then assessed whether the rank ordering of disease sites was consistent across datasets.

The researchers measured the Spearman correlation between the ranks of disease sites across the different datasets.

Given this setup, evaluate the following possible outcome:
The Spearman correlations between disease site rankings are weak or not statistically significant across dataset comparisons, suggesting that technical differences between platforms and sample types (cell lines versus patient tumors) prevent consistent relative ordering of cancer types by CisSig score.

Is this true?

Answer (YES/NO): NO